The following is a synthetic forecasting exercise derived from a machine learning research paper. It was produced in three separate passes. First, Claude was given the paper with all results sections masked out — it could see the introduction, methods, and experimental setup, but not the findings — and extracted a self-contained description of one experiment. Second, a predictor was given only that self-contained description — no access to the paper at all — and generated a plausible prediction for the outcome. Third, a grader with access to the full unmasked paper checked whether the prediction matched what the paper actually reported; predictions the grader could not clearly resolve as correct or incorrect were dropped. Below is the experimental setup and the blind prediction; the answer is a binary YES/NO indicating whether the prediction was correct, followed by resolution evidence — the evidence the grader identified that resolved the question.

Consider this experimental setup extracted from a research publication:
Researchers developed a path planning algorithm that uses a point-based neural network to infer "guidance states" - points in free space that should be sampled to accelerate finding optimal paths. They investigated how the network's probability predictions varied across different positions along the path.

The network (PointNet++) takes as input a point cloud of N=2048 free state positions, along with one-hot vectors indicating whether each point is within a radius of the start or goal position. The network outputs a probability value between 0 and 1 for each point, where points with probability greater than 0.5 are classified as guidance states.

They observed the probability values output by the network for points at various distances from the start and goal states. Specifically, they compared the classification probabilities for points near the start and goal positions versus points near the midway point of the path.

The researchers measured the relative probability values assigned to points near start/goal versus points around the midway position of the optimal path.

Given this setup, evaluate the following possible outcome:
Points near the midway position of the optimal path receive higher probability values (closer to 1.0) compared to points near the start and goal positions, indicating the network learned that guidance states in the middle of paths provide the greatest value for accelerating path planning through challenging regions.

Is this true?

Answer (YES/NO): NO